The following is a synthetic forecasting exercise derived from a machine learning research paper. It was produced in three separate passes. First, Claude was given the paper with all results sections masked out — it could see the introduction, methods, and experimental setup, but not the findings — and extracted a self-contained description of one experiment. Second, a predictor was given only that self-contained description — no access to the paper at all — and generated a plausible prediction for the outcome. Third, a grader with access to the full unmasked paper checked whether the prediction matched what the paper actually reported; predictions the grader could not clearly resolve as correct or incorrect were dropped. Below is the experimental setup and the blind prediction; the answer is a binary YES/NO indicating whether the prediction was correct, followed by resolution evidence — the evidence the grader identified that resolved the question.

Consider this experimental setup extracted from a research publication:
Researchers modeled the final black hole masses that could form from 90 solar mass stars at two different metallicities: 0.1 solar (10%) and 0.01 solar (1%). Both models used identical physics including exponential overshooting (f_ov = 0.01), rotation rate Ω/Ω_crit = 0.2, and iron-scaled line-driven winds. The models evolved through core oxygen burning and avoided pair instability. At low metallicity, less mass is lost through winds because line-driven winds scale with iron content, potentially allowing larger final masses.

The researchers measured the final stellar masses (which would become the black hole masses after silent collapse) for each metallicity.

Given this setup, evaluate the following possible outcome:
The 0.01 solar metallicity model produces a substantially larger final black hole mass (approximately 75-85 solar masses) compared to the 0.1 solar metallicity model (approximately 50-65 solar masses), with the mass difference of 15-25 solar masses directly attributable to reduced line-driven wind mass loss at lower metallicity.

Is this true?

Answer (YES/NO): NO